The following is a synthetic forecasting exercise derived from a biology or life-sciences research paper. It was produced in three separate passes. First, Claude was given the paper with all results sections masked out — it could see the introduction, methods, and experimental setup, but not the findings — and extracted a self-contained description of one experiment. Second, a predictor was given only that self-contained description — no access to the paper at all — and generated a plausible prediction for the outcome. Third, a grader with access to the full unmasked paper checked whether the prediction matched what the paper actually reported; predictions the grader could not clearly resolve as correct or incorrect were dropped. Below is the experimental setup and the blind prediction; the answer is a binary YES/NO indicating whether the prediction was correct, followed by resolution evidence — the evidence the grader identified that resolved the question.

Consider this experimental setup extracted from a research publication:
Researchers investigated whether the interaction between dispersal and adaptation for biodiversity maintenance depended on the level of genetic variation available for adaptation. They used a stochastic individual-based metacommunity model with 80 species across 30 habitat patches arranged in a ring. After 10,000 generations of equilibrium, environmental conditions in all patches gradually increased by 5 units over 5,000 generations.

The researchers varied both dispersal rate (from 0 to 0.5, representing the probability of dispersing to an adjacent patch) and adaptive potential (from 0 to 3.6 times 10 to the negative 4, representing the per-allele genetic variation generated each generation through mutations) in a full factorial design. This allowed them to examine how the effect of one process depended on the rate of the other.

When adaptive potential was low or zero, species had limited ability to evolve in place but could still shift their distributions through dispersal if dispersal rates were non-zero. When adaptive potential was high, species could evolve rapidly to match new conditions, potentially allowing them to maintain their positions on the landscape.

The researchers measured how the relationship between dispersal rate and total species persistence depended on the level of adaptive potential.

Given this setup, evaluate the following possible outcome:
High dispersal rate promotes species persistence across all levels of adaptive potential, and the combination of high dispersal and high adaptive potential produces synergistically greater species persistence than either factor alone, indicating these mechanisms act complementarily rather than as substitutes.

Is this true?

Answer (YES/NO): NO